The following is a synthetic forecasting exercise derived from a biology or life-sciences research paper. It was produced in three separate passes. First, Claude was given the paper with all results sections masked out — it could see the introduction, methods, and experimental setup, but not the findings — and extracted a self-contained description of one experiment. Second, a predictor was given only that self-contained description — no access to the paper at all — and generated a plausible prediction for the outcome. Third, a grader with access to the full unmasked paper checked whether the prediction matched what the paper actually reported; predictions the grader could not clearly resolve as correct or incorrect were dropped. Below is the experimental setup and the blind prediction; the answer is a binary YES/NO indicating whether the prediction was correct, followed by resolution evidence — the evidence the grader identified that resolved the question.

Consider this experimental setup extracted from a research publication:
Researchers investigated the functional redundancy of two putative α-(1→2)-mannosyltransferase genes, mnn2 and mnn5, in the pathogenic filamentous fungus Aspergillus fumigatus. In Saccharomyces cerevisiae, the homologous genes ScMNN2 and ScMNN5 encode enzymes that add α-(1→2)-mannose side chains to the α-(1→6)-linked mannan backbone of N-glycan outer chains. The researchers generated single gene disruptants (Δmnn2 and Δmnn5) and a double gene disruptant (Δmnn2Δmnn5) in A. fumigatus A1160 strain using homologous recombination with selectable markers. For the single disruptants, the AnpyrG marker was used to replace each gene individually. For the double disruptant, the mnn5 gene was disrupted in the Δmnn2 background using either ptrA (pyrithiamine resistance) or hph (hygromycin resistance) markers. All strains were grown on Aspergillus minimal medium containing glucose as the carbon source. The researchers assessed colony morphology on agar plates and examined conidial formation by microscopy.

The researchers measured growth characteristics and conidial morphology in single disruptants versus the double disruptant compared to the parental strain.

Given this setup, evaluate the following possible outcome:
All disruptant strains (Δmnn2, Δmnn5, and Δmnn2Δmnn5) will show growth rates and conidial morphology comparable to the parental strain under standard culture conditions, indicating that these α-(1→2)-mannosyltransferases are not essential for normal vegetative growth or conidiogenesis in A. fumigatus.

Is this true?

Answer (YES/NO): NO